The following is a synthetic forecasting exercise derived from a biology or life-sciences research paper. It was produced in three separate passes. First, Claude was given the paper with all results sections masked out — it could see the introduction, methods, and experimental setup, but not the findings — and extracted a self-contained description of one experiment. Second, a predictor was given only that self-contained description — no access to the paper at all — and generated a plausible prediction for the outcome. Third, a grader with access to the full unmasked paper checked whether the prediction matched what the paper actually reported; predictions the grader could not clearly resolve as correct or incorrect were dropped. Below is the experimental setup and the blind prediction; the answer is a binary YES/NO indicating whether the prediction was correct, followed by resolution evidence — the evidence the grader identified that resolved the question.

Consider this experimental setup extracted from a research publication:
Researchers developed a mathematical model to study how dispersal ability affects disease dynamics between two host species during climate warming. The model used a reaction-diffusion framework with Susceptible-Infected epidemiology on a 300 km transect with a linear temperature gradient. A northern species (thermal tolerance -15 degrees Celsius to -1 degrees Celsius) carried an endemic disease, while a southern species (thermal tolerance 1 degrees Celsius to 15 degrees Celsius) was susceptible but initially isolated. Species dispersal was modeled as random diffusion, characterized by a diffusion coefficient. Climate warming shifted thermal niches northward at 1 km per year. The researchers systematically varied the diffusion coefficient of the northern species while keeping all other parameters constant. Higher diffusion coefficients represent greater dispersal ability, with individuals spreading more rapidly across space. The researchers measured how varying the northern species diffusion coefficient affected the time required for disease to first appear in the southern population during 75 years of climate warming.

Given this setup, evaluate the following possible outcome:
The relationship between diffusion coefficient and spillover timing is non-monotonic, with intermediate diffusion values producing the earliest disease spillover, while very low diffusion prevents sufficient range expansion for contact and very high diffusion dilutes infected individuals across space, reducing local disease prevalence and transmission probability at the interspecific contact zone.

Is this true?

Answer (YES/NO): NO